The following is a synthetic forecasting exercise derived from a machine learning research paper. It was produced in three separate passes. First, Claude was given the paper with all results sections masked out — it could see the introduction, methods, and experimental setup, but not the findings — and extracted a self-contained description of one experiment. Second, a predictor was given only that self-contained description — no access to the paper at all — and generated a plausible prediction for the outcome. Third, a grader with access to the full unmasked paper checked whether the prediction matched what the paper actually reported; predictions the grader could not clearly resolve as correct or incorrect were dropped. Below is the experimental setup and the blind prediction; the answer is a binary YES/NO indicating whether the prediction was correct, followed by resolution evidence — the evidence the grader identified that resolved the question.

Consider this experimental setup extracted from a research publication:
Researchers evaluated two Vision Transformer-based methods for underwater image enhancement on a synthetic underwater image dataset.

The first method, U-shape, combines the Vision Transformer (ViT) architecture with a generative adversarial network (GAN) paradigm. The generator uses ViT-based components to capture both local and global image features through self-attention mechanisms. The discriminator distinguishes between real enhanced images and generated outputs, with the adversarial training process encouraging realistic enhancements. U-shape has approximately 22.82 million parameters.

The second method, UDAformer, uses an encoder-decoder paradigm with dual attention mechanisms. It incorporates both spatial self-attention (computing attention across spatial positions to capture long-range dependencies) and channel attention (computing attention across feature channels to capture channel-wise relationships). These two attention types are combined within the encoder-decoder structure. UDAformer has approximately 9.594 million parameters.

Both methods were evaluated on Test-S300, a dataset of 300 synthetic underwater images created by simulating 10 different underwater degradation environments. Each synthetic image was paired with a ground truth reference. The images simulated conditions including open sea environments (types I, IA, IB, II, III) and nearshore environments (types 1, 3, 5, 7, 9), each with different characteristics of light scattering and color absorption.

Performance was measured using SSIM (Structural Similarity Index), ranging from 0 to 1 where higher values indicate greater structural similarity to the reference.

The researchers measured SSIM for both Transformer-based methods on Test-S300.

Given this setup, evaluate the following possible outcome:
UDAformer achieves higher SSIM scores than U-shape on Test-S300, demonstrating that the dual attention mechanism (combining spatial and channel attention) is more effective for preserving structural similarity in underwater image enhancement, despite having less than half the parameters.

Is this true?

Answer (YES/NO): YES